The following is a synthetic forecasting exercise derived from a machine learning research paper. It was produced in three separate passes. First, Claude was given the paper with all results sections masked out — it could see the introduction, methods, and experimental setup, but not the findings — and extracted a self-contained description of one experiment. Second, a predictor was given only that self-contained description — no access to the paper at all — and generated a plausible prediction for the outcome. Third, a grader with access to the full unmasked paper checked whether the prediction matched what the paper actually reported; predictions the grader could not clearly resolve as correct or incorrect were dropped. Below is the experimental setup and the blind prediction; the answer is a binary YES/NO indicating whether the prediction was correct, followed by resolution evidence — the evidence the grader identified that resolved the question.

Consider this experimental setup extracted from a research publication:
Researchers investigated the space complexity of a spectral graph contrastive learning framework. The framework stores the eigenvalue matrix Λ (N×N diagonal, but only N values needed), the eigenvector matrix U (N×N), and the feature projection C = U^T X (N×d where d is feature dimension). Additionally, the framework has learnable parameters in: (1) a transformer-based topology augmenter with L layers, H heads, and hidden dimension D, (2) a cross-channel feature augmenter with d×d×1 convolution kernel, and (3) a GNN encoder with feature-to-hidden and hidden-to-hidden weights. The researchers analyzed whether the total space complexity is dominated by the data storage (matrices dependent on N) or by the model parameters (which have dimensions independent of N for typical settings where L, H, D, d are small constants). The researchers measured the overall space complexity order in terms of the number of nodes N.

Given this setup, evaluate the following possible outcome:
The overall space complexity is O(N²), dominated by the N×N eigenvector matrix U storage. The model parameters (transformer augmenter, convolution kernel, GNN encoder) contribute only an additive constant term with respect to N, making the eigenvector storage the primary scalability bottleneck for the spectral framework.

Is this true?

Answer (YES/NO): YES